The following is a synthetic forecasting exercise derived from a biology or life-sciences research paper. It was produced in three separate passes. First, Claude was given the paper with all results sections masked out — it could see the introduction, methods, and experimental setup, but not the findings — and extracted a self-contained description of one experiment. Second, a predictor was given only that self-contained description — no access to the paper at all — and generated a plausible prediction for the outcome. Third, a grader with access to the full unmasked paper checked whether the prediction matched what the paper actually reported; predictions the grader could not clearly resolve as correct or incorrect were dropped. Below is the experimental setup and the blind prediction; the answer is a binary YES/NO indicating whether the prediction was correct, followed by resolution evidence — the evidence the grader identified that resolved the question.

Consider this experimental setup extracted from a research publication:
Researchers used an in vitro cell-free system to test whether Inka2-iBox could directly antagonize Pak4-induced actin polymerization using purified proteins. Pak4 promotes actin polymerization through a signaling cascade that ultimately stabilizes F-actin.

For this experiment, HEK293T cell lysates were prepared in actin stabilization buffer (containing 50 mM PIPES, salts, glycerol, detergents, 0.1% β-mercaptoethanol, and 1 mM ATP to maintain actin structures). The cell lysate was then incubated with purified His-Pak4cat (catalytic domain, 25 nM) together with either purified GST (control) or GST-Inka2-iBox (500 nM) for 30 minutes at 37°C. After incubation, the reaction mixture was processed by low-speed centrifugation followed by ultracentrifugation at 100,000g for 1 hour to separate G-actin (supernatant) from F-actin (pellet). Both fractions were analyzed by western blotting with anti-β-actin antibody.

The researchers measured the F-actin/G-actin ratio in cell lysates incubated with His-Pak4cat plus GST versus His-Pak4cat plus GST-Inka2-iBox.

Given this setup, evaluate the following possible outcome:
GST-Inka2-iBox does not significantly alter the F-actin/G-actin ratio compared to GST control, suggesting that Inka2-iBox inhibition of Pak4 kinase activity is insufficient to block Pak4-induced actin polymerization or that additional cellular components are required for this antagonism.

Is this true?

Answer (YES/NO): NO